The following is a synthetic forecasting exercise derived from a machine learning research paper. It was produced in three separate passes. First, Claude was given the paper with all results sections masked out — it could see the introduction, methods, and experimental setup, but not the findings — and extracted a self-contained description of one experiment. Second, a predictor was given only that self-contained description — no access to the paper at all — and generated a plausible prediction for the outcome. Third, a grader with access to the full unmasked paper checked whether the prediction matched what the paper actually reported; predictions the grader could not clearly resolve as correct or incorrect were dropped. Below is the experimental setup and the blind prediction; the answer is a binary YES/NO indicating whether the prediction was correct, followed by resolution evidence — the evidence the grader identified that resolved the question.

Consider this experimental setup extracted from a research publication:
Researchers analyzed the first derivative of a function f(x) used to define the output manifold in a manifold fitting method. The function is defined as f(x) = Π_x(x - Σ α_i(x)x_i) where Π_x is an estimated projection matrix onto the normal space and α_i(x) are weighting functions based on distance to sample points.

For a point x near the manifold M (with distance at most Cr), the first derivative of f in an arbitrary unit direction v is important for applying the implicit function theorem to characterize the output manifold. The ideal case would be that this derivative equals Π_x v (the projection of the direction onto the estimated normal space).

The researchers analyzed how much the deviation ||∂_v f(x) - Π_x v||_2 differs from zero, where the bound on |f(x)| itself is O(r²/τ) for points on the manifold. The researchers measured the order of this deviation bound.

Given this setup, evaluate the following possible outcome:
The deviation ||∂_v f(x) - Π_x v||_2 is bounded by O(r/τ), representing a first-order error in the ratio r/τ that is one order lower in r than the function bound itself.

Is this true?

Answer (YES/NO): YES